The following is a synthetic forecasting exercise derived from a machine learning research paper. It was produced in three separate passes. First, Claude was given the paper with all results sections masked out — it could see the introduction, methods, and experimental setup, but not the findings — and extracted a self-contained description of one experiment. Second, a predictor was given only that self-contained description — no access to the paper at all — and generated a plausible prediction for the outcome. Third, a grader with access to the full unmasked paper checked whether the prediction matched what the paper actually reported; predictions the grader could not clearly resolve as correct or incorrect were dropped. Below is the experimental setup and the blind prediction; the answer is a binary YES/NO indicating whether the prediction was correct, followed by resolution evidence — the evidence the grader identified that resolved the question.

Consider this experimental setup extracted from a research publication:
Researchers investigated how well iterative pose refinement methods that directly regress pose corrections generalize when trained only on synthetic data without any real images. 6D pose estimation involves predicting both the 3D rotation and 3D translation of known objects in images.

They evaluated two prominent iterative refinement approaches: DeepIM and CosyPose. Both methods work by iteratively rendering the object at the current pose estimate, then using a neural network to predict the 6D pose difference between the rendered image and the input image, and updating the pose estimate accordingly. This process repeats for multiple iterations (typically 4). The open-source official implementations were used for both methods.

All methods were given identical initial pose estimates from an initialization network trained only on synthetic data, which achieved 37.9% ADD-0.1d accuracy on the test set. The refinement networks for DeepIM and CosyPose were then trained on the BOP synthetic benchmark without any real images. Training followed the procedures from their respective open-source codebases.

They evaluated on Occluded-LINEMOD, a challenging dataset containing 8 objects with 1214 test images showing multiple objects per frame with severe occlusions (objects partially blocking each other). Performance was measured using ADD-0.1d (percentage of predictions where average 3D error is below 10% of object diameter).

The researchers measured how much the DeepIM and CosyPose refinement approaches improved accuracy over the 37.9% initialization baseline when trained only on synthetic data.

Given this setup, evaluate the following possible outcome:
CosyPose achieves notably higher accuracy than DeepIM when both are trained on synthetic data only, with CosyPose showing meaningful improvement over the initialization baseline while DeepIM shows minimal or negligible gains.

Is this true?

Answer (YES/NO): NO